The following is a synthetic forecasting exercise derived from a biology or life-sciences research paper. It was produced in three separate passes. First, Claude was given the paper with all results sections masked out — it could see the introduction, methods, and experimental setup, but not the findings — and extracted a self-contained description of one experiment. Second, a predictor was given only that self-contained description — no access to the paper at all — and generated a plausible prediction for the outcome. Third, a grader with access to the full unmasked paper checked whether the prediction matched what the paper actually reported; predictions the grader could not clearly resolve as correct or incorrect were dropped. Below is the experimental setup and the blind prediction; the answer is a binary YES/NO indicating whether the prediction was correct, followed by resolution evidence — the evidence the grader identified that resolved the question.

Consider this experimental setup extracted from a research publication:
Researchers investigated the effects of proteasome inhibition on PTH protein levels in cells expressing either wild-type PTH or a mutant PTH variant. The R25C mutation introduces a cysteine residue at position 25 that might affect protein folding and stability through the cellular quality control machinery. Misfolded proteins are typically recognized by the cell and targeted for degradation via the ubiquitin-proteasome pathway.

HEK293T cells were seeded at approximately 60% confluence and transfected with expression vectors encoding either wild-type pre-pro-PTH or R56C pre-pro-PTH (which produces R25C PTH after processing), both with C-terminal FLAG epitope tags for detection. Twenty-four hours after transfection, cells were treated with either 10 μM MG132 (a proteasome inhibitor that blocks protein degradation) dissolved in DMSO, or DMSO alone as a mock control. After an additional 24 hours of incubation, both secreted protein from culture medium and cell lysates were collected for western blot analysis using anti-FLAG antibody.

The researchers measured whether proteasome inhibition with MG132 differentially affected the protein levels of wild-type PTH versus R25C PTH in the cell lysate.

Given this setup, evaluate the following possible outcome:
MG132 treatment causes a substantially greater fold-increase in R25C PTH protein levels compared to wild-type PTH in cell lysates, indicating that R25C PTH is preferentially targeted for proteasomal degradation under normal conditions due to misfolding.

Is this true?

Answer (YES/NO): NO